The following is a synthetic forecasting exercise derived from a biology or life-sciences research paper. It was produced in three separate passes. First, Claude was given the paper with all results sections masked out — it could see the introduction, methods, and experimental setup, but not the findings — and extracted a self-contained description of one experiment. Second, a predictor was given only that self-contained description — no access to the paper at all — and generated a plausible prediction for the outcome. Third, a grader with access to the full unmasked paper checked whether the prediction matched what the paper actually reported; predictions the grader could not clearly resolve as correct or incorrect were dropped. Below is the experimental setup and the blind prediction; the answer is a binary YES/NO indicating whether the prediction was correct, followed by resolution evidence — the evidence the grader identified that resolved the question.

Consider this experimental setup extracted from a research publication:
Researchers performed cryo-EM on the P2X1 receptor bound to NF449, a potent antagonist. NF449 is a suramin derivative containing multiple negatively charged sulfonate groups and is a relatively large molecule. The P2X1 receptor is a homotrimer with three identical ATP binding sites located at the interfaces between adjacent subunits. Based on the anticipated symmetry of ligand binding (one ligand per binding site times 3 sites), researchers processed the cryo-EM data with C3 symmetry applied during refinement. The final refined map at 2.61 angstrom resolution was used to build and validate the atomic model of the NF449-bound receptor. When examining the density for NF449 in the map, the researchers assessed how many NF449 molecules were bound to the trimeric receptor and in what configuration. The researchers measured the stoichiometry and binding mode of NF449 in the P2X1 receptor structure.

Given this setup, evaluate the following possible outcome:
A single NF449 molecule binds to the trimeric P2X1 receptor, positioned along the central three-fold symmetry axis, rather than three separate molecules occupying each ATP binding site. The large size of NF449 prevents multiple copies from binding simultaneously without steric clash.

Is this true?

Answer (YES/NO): NO